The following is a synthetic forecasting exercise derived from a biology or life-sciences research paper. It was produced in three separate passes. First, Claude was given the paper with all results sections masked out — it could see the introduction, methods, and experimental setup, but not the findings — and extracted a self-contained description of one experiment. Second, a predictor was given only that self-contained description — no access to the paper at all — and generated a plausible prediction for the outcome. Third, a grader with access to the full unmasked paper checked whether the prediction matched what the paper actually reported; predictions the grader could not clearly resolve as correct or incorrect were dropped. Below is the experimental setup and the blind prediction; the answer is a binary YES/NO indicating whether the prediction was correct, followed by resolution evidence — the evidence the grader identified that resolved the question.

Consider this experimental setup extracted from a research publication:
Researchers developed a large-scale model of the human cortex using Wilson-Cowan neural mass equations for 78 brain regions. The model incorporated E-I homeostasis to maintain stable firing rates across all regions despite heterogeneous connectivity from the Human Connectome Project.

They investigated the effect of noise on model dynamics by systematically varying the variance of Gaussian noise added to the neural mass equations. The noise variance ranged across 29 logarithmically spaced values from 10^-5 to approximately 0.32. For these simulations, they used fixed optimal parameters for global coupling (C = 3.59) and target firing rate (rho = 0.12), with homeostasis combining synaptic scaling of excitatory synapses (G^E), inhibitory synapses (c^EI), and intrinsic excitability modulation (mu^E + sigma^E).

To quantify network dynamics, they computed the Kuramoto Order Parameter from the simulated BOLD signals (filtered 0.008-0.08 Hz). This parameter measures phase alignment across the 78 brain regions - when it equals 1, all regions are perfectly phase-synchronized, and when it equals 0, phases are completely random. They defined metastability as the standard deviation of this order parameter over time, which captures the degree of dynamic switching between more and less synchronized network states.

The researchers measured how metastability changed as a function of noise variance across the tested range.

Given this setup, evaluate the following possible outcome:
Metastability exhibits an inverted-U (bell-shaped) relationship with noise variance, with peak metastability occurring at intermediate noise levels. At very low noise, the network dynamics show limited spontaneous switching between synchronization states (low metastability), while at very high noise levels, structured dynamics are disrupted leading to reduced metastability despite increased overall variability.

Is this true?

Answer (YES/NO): NO